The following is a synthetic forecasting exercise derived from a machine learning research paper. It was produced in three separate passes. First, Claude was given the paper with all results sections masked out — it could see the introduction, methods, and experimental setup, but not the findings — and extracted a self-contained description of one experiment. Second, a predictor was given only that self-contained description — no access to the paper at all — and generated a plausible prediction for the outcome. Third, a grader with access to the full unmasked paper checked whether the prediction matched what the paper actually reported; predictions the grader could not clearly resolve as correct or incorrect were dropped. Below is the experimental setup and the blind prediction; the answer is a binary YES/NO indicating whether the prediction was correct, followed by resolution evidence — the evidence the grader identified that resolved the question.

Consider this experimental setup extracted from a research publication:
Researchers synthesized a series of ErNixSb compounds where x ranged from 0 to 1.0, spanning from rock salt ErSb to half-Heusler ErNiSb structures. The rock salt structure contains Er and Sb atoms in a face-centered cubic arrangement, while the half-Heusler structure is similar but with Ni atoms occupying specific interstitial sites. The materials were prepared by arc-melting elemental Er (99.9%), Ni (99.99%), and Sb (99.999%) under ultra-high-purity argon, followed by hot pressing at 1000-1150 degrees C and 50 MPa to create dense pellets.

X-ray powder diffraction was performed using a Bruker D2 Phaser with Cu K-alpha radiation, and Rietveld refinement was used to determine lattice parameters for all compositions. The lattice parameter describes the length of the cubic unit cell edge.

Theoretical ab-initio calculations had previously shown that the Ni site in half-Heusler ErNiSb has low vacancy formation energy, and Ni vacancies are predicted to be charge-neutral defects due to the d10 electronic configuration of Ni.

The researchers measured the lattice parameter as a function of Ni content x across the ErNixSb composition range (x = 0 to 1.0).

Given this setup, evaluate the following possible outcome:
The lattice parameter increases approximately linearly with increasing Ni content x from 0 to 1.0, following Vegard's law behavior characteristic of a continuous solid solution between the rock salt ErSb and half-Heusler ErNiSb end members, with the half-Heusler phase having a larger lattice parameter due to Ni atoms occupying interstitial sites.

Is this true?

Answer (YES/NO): YES